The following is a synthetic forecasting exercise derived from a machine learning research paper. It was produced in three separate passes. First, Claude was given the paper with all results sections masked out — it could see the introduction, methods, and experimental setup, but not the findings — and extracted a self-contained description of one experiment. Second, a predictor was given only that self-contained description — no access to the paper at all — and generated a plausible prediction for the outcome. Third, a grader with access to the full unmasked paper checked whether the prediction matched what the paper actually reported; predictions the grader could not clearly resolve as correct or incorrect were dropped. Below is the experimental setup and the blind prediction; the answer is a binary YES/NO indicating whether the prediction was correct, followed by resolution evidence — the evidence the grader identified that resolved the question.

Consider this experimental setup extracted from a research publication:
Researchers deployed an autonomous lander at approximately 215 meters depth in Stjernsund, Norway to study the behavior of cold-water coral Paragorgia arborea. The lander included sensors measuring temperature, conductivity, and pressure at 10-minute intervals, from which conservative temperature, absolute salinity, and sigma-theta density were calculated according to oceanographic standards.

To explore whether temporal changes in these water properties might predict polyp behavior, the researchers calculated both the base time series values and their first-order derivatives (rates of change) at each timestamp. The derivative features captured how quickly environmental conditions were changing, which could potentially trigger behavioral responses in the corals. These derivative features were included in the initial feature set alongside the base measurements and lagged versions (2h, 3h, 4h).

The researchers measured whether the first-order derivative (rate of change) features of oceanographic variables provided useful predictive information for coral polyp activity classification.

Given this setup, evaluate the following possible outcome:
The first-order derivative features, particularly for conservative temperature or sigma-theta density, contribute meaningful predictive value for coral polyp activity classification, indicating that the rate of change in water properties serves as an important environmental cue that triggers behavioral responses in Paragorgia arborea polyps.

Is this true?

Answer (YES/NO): NO